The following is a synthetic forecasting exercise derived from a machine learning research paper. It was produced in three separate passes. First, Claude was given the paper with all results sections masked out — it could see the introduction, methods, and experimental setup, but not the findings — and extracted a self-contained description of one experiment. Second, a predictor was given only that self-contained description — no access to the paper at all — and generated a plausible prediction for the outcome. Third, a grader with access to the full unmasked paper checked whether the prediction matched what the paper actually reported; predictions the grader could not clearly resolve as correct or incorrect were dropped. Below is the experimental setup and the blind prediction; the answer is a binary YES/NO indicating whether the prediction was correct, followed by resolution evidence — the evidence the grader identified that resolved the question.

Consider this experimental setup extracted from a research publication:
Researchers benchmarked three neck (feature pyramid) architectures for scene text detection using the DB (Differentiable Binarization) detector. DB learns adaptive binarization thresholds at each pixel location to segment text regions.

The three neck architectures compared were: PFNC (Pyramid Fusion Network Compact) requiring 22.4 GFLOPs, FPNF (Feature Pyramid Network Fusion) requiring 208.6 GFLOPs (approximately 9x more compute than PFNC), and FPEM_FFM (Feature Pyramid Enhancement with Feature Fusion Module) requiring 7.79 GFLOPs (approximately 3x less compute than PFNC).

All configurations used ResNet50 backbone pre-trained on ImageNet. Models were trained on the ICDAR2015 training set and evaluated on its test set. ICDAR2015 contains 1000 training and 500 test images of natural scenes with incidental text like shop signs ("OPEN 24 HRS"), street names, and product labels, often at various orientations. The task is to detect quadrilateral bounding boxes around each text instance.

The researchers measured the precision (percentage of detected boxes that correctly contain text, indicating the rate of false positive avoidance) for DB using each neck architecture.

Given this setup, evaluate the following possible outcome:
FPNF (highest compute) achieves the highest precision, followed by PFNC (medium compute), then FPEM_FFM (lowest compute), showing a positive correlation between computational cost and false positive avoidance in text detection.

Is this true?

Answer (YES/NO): NO